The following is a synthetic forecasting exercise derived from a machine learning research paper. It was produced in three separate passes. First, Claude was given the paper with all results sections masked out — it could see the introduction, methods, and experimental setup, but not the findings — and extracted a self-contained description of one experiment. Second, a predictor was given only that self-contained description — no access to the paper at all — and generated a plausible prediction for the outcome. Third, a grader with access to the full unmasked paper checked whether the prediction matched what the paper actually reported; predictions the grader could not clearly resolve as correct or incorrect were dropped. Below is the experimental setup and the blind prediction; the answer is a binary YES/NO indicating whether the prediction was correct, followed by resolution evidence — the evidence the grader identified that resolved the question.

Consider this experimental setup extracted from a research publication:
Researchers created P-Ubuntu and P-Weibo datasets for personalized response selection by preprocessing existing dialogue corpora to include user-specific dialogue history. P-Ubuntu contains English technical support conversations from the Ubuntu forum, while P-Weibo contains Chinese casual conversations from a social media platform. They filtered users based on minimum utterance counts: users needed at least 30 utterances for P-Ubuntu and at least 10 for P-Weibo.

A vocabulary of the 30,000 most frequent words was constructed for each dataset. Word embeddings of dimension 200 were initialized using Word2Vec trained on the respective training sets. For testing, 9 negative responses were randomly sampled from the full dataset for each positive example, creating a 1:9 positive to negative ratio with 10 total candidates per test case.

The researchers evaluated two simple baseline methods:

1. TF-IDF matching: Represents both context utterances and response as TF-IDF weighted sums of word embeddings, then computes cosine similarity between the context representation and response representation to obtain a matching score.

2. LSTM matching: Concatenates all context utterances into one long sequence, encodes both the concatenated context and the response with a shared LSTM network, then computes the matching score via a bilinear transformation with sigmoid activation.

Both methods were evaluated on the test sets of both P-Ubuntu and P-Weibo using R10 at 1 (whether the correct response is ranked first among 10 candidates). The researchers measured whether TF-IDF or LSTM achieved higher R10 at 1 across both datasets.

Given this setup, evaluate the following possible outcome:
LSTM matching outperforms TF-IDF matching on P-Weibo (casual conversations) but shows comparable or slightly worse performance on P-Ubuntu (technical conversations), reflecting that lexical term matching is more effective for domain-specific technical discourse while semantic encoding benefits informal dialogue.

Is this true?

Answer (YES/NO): NO